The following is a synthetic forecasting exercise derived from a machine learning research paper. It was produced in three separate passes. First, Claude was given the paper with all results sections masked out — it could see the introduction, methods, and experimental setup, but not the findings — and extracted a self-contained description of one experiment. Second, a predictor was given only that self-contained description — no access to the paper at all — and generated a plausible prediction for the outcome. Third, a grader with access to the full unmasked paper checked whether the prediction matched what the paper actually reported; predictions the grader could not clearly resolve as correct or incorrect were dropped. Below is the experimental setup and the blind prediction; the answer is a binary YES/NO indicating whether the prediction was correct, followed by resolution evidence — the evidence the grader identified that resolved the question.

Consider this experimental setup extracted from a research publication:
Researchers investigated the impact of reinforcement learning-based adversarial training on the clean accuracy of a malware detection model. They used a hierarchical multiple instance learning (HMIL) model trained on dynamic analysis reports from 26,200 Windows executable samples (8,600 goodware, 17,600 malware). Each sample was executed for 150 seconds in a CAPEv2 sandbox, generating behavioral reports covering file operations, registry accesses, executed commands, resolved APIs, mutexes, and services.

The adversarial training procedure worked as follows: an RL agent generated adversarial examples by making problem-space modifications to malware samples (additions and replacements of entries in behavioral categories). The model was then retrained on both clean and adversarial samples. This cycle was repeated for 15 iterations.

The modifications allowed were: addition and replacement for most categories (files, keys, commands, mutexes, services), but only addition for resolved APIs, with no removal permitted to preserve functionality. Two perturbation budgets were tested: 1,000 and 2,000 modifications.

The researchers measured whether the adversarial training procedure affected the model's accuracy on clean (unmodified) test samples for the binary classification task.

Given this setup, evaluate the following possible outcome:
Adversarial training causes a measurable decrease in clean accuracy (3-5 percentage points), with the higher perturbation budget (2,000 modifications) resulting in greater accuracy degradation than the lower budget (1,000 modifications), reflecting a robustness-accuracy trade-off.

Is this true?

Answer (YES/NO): NO